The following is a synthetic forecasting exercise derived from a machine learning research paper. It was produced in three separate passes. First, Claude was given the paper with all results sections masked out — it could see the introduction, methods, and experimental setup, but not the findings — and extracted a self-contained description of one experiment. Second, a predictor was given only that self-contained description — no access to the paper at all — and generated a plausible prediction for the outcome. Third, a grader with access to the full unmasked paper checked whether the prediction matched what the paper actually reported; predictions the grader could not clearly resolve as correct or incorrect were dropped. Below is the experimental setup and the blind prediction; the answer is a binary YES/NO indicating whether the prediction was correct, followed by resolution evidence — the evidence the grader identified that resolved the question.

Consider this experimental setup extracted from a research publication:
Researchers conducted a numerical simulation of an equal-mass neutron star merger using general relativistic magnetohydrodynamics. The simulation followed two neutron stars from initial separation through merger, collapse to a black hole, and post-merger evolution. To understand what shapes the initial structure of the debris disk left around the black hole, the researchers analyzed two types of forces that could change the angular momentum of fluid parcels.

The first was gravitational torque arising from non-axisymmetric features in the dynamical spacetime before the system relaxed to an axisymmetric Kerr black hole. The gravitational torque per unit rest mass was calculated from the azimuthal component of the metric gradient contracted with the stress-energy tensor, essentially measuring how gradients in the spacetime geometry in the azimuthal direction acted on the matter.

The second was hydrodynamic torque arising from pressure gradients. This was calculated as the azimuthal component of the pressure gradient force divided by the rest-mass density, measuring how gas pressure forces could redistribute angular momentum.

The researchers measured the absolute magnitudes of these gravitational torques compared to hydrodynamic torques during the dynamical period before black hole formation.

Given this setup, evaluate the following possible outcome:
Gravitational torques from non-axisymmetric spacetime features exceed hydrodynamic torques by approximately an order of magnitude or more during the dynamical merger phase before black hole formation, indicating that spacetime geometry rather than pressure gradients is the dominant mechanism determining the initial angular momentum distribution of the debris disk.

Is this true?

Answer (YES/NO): NO